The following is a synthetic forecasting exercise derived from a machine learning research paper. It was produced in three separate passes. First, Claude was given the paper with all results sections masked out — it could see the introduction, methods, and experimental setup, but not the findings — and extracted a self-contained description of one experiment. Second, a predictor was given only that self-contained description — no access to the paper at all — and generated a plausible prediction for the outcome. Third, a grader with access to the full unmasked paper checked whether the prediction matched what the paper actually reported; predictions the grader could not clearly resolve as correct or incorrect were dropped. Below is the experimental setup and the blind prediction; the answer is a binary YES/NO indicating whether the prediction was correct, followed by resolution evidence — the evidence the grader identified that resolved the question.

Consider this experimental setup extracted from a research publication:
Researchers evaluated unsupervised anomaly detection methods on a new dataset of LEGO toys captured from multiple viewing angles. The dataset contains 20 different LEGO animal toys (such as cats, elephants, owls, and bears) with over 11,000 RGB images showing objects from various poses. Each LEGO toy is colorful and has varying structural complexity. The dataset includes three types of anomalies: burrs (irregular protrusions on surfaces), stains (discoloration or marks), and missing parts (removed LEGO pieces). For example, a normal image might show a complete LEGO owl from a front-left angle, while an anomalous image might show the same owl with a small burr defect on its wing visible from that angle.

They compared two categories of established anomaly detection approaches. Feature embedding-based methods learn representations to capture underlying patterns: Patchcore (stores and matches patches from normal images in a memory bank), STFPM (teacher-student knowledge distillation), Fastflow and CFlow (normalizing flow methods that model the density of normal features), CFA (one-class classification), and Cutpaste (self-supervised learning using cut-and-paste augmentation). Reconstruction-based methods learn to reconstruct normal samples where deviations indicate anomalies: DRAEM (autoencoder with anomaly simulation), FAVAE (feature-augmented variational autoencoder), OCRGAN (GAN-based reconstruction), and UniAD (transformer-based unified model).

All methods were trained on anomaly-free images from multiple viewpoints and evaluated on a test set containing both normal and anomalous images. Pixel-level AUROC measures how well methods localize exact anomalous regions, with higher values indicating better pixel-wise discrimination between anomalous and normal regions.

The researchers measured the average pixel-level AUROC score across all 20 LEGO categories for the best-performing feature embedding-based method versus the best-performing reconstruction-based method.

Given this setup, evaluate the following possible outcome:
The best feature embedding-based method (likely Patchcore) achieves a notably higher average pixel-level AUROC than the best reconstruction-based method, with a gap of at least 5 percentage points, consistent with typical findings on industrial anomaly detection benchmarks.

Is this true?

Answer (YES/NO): NO